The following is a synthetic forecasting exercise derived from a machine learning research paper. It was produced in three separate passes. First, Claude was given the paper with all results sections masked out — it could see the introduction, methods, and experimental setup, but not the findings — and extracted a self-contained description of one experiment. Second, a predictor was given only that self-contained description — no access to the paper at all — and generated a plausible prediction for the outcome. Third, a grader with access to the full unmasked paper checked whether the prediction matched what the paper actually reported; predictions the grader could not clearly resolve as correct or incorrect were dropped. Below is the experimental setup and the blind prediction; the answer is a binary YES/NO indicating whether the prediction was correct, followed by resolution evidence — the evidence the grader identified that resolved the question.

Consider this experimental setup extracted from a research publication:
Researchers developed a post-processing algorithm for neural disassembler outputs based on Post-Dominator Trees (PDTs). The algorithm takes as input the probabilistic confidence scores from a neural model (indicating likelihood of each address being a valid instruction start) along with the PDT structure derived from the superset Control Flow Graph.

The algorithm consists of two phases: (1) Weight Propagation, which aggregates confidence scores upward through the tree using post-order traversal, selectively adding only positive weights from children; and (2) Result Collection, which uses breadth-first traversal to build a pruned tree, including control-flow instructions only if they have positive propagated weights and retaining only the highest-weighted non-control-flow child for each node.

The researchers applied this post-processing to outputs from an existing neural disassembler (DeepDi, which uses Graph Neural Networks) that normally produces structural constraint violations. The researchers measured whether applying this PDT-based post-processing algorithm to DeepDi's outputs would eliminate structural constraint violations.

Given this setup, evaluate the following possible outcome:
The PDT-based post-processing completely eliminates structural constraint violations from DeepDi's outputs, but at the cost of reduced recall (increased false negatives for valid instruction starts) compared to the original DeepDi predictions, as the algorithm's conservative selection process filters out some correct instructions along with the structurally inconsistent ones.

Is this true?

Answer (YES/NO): NO